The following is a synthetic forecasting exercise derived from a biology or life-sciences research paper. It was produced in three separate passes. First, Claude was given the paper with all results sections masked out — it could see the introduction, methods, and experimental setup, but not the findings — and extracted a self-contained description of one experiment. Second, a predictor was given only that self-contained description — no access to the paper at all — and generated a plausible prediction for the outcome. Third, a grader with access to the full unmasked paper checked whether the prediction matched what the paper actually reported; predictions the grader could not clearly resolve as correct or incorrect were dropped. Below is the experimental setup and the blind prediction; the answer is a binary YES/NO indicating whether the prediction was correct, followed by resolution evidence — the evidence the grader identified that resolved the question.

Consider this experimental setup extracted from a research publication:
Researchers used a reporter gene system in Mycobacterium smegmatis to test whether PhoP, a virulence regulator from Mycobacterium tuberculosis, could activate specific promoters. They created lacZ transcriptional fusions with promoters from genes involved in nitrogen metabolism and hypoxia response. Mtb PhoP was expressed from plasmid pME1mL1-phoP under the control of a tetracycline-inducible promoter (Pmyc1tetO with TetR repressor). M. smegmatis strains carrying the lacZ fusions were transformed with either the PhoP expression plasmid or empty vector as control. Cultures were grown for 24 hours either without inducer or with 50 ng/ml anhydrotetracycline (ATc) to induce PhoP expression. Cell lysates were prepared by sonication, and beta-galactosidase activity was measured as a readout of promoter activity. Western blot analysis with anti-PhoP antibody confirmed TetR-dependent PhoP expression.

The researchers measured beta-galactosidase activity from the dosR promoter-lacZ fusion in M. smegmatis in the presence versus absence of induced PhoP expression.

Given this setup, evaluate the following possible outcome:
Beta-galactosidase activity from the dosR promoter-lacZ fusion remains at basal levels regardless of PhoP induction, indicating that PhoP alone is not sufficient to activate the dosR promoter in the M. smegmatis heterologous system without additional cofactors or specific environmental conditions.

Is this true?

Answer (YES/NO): NO